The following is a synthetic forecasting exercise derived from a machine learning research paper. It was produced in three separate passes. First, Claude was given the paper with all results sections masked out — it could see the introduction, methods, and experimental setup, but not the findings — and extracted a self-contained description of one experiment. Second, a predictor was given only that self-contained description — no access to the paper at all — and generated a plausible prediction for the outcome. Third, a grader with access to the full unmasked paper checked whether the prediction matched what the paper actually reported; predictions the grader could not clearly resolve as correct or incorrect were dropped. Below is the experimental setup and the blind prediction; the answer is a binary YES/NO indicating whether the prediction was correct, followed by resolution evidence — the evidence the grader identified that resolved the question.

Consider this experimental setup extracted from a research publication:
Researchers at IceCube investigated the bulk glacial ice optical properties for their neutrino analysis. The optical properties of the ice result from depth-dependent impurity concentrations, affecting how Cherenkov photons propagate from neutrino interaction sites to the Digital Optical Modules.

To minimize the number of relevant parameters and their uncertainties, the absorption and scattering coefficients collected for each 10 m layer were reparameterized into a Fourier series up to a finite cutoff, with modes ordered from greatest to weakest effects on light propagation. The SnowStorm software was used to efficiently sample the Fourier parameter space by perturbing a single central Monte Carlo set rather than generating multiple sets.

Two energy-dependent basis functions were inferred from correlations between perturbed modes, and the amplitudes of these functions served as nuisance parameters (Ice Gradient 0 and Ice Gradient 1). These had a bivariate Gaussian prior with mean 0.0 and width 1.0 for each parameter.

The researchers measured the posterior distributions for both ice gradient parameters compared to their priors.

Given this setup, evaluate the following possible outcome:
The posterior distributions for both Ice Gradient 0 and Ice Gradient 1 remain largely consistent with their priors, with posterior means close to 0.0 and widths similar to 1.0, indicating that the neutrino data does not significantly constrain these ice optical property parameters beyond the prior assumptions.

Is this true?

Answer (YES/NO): NO